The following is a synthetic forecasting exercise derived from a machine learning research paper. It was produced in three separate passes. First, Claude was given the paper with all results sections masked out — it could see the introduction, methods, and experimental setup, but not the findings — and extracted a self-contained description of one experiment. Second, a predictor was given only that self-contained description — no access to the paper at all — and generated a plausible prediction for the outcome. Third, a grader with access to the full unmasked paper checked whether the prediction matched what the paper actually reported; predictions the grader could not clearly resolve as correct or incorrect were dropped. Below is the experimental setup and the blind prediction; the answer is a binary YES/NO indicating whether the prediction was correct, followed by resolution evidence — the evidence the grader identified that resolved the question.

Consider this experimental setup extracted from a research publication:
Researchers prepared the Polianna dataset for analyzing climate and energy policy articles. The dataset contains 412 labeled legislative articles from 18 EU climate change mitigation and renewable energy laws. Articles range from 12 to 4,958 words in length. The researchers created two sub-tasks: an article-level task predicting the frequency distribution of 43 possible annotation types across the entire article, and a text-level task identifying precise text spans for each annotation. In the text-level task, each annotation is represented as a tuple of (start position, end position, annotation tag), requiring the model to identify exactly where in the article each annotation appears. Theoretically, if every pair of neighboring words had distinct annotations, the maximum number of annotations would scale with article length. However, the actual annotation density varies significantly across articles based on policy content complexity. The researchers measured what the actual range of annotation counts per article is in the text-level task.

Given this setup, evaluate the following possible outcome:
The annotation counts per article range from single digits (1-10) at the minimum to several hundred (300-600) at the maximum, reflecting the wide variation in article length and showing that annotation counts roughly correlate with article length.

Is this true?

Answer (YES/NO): NO